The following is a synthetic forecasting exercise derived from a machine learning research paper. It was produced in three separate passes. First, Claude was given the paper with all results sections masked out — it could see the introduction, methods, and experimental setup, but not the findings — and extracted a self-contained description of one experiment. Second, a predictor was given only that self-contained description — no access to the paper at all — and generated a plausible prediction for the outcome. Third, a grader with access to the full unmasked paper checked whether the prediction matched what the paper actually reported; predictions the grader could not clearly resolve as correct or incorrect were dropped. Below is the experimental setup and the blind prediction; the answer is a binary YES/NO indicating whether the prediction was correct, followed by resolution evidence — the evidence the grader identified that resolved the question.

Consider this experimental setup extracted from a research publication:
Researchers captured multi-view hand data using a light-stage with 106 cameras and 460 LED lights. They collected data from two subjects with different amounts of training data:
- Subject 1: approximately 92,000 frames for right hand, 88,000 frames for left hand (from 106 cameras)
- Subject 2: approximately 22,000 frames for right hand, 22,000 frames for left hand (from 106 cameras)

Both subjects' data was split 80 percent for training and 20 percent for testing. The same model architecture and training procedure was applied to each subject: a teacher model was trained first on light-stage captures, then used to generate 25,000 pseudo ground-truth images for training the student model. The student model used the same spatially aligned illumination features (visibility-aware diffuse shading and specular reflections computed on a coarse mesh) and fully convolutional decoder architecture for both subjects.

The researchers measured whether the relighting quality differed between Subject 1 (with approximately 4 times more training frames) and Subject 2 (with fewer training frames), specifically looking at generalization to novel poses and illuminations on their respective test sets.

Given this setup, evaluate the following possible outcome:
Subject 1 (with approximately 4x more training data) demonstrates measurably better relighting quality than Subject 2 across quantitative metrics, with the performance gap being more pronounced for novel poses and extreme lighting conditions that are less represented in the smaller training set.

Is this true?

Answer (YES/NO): NO